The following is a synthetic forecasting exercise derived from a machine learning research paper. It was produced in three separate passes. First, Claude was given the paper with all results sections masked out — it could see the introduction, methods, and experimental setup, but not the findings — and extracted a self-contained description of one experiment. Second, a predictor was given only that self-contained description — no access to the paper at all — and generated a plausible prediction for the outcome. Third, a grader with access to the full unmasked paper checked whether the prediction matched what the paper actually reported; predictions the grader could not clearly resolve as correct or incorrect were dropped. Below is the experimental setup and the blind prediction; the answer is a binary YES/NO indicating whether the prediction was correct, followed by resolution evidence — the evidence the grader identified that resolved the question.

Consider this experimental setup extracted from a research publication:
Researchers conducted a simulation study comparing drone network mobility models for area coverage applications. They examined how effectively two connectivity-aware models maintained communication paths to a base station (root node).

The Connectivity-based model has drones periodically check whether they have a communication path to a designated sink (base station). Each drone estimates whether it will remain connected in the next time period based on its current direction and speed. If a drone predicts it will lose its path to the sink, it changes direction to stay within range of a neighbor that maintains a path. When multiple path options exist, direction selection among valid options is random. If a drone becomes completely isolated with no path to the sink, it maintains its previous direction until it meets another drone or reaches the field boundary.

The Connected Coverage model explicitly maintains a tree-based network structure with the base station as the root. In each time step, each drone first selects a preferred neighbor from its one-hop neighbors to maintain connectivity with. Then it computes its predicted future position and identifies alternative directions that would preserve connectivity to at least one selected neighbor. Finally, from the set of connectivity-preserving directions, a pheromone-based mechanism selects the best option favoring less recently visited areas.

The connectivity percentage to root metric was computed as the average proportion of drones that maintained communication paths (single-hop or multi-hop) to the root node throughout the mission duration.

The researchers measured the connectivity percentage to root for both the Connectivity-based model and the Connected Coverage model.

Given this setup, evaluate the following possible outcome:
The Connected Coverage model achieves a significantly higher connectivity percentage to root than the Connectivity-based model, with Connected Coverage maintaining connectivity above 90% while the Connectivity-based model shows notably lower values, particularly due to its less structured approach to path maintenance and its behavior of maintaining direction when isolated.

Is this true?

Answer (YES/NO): NO